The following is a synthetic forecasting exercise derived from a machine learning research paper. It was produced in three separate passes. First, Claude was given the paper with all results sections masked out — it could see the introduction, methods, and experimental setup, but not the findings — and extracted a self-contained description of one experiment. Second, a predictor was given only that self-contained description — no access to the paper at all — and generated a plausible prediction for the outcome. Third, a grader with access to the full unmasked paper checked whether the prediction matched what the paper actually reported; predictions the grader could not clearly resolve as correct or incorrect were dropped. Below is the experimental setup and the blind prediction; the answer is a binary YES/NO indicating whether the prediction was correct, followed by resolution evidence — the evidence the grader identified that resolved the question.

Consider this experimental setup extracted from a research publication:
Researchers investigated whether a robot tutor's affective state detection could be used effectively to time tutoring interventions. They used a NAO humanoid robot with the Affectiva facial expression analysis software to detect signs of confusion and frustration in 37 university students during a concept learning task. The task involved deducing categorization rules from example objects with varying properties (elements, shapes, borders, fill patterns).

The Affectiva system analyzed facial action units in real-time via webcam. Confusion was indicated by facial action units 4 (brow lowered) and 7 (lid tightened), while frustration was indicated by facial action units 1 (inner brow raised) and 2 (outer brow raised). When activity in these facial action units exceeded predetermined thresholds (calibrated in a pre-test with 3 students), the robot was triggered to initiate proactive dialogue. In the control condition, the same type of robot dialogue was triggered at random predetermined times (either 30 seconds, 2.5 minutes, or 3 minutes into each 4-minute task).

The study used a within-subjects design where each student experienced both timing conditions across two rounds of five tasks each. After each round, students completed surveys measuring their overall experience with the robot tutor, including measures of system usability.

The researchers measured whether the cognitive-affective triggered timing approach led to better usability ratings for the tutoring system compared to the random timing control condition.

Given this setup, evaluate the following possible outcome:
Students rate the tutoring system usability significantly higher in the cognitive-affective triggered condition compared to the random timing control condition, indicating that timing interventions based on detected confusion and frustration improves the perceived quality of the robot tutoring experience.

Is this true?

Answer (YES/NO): NO